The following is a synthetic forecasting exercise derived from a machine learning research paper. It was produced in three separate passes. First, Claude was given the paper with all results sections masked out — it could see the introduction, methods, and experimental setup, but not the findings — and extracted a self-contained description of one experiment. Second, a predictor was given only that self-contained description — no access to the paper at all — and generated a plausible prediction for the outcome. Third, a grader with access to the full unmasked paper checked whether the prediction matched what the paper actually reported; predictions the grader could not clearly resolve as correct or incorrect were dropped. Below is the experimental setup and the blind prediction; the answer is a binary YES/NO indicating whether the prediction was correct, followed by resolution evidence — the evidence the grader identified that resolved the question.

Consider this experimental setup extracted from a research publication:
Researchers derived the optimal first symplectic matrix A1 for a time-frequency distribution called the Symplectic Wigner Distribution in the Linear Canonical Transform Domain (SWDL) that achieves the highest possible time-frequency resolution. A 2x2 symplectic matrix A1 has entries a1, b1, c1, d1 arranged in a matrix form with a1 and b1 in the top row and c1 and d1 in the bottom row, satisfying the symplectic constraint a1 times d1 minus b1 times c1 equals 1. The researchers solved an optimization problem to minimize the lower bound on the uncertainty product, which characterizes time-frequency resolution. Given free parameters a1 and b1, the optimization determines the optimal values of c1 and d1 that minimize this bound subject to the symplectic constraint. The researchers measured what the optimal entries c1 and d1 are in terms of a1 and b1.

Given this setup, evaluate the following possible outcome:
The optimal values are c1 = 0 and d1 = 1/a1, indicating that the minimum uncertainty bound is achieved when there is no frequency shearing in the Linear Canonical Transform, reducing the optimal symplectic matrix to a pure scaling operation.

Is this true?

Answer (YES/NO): NO